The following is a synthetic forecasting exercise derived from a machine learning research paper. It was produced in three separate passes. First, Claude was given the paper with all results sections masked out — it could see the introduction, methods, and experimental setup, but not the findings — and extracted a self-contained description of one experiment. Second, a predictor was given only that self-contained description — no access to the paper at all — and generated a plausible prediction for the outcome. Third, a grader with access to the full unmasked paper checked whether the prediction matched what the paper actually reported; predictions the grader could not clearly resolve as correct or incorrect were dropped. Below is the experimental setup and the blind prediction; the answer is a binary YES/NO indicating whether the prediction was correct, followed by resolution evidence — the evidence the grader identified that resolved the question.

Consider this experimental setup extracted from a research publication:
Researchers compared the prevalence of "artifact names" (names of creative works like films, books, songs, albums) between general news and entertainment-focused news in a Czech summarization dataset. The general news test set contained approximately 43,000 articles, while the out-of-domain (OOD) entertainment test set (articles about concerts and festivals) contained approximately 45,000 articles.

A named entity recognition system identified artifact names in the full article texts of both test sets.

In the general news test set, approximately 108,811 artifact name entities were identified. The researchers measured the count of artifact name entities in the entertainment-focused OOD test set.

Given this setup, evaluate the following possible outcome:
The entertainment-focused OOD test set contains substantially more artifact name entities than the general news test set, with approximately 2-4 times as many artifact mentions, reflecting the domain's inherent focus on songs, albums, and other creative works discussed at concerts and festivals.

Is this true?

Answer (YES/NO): NO